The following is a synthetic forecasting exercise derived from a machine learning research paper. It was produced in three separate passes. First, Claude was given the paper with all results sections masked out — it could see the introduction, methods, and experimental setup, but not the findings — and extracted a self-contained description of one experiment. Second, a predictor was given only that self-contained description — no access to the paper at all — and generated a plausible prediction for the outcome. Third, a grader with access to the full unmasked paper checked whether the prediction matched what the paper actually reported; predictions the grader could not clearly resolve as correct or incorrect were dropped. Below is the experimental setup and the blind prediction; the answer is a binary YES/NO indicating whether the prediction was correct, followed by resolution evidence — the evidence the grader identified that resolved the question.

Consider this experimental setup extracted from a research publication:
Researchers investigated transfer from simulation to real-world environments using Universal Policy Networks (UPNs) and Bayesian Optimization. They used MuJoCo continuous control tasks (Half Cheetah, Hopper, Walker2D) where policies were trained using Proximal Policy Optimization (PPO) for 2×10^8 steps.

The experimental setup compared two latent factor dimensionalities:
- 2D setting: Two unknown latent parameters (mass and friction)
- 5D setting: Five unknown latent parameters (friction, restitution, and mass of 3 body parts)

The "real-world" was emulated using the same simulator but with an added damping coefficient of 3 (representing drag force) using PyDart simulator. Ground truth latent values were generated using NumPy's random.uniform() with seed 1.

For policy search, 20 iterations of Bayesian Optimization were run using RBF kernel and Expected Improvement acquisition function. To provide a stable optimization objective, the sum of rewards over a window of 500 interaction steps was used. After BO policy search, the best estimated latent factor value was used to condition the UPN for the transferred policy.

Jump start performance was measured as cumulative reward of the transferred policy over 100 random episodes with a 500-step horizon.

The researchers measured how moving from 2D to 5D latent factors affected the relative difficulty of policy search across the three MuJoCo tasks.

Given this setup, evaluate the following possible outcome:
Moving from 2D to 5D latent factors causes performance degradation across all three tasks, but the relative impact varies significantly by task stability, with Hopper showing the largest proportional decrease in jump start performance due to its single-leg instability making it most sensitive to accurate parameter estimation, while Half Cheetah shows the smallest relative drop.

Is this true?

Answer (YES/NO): NO